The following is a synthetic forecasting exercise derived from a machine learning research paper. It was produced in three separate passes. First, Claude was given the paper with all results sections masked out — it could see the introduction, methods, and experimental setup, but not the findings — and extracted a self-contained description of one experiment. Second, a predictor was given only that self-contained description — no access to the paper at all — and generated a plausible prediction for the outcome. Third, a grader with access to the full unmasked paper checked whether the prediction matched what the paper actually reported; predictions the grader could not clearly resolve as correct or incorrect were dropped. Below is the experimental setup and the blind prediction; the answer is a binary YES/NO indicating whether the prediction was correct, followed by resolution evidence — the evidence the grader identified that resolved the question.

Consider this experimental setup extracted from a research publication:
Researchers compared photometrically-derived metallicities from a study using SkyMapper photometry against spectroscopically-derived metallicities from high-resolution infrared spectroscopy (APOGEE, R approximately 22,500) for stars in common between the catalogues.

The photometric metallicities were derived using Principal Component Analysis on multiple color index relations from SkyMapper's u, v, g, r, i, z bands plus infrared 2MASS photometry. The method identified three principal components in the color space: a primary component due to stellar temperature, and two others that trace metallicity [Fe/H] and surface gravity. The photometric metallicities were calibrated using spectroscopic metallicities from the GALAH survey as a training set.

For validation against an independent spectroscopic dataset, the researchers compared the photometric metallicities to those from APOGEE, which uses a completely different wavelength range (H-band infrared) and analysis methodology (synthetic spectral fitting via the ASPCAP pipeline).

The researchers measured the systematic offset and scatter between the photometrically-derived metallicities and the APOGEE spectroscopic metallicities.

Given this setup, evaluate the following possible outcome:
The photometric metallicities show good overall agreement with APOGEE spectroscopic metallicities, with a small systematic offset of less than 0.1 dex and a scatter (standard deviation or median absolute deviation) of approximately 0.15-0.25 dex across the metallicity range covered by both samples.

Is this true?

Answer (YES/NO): YES